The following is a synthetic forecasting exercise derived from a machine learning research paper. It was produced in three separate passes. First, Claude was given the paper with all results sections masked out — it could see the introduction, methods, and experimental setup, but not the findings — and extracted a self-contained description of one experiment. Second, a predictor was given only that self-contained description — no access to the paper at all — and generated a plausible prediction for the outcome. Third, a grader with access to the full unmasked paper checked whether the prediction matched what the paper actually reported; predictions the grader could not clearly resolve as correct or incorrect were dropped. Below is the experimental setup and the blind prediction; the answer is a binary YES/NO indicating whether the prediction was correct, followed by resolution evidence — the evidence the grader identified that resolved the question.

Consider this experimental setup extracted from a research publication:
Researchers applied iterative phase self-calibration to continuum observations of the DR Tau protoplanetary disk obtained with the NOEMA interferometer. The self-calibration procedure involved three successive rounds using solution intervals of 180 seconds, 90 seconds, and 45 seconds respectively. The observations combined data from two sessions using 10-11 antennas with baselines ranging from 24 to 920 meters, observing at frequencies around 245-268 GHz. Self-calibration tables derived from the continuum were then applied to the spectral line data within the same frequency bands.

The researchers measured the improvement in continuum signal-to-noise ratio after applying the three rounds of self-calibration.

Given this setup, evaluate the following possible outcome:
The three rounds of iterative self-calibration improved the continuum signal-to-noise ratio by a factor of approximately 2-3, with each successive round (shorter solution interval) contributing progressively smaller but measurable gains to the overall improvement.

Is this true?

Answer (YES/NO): NO